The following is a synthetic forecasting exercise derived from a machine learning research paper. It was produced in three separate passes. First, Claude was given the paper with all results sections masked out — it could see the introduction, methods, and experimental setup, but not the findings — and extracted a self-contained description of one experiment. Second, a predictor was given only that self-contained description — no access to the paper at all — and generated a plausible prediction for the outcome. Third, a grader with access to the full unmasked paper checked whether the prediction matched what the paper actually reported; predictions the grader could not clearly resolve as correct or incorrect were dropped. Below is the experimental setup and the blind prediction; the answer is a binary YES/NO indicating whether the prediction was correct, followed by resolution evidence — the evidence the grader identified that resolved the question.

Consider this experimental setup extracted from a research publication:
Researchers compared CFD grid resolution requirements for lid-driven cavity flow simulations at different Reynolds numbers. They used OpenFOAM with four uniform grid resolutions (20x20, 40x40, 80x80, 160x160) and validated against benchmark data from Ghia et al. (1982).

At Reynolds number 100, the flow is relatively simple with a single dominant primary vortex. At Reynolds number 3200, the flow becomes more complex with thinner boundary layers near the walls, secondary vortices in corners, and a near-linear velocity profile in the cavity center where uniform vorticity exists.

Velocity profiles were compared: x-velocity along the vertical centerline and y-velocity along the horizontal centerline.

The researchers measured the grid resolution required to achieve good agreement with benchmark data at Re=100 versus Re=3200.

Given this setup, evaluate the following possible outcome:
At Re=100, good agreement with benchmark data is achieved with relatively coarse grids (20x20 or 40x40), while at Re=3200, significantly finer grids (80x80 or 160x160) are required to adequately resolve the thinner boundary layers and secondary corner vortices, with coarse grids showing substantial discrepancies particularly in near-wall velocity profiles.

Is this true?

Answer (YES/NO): YES